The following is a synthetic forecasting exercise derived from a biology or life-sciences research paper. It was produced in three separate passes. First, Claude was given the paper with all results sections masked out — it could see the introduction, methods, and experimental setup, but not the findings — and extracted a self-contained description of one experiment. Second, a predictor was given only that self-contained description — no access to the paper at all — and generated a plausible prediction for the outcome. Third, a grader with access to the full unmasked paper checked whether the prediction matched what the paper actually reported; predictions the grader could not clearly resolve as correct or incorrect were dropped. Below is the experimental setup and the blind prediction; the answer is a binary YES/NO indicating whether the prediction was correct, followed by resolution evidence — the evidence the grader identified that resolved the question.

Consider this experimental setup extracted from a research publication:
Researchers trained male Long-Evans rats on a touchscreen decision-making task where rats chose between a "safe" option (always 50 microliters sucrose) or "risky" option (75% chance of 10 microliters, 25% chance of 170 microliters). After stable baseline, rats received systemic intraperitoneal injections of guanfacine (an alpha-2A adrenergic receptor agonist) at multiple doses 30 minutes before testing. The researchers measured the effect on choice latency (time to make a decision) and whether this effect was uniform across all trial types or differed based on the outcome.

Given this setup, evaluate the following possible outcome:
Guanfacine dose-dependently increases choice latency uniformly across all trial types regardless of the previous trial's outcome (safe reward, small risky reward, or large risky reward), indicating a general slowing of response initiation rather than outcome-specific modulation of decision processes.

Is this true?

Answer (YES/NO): YES